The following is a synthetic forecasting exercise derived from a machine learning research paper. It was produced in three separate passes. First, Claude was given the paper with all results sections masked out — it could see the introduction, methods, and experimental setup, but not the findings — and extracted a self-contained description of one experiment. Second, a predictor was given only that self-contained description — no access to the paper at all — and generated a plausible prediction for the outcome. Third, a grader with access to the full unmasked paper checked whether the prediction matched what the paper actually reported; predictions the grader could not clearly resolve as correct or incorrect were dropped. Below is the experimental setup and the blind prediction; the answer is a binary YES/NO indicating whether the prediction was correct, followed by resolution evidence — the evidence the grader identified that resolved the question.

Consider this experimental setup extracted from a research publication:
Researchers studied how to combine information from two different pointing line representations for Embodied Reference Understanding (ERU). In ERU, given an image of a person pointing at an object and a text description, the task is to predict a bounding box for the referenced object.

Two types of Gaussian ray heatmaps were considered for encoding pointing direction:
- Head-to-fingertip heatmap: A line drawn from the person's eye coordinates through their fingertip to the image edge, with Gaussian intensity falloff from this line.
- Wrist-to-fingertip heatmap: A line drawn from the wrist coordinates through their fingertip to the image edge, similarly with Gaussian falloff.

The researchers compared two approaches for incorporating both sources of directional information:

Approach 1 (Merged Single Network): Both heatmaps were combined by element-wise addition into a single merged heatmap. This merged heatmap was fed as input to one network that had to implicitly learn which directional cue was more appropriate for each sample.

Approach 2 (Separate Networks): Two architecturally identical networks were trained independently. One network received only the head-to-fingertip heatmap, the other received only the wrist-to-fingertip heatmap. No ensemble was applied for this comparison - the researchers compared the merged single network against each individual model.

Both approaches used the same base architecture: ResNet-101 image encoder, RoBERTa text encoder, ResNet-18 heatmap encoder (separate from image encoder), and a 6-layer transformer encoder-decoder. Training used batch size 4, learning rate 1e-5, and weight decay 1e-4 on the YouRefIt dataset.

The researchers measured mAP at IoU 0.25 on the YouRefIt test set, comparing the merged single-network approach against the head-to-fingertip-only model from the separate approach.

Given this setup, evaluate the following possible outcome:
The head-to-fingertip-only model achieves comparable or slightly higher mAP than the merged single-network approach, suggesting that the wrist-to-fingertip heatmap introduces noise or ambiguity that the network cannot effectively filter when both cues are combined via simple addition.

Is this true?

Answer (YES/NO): YES